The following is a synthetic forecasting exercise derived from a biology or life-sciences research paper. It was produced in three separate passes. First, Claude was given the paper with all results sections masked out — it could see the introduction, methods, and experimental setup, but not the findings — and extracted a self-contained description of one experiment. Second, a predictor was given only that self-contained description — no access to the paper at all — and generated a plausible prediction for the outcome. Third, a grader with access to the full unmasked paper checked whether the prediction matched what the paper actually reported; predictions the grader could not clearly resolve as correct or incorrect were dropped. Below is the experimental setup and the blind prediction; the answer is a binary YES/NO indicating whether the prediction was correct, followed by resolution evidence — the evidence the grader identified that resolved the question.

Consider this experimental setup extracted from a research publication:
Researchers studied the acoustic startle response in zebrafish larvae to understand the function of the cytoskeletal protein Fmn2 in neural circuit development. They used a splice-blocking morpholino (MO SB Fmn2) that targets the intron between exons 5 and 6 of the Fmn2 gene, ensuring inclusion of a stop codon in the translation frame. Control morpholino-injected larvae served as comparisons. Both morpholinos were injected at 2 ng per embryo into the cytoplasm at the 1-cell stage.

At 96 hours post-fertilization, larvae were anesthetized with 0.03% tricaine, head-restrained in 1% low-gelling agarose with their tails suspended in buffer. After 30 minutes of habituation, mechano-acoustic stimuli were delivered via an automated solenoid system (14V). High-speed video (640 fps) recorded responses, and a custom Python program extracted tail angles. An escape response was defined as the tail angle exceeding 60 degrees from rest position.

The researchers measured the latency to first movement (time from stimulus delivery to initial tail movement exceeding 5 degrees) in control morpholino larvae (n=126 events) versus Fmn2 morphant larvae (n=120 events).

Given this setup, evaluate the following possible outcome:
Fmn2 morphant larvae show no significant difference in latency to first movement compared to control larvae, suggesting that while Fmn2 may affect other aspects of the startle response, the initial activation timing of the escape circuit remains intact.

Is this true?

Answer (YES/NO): NO